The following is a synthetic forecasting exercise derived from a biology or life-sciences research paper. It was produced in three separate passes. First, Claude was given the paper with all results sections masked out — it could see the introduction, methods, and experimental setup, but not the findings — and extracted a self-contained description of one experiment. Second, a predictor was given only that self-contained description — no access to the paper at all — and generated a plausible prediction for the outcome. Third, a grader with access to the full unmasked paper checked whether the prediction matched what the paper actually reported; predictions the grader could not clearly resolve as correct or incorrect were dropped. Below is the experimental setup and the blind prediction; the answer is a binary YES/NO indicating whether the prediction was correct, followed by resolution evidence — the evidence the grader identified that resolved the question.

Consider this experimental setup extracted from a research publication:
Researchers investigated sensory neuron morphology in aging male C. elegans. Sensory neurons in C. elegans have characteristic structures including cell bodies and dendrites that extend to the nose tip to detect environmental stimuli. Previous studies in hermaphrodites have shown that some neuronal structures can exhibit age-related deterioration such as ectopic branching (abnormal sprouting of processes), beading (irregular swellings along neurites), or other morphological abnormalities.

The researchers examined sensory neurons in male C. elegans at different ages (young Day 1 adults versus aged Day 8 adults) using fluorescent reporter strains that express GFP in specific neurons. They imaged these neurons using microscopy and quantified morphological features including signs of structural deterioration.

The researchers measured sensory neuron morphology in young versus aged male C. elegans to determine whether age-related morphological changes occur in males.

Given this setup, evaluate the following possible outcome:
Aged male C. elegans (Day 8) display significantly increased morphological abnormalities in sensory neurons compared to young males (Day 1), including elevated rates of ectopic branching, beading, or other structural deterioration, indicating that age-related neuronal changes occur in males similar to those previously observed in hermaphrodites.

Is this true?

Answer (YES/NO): YES